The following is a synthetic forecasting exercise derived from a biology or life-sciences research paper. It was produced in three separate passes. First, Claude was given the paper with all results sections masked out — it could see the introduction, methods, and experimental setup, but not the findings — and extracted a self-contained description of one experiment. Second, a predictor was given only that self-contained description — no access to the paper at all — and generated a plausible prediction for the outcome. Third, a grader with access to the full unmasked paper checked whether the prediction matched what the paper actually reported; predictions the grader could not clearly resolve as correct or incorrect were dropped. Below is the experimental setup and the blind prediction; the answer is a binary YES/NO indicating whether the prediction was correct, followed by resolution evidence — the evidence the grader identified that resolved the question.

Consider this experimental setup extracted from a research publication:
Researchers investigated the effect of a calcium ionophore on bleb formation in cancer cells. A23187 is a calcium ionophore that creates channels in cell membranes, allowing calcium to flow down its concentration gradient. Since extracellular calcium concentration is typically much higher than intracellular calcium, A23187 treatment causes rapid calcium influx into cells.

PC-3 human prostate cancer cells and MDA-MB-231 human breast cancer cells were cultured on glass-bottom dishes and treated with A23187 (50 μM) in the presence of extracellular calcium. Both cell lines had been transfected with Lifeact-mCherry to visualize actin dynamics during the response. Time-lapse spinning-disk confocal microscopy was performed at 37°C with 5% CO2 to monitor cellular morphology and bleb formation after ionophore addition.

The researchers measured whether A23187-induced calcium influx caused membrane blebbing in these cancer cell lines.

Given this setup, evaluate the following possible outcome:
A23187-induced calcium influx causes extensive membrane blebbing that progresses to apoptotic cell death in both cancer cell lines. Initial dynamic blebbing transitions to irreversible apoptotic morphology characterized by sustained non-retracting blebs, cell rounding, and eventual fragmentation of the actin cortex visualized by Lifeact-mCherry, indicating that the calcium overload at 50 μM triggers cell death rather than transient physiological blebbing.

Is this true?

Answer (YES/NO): NO